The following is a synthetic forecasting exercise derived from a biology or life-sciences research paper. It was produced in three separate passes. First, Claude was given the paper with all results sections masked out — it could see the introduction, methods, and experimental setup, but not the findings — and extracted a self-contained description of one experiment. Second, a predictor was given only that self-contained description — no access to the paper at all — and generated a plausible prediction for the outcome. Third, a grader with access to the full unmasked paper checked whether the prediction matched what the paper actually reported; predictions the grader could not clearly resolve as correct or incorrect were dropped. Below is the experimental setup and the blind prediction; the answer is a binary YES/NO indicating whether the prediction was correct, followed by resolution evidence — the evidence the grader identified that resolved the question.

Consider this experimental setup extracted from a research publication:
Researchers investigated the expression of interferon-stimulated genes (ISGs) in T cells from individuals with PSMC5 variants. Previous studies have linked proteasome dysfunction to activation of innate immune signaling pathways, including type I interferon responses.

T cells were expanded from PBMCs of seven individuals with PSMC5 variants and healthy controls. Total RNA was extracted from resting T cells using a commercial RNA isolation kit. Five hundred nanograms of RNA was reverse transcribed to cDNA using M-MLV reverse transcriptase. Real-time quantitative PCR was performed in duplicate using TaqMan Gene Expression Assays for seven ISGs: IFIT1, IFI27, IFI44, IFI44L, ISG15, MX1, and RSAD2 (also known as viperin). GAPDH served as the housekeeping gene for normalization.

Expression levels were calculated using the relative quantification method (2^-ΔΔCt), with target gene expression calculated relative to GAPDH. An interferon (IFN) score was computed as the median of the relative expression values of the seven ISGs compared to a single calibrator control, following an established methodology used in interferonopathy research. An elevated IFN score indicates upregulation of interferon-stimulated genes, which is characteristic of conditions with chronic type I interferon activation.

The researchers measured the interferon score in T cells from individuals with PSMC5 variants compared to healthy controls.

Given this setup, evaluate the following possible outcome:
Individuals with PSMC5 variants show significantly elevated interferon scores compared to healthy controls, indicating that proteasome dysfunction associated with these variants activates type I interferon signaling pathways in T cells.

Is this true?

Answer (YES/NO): YES